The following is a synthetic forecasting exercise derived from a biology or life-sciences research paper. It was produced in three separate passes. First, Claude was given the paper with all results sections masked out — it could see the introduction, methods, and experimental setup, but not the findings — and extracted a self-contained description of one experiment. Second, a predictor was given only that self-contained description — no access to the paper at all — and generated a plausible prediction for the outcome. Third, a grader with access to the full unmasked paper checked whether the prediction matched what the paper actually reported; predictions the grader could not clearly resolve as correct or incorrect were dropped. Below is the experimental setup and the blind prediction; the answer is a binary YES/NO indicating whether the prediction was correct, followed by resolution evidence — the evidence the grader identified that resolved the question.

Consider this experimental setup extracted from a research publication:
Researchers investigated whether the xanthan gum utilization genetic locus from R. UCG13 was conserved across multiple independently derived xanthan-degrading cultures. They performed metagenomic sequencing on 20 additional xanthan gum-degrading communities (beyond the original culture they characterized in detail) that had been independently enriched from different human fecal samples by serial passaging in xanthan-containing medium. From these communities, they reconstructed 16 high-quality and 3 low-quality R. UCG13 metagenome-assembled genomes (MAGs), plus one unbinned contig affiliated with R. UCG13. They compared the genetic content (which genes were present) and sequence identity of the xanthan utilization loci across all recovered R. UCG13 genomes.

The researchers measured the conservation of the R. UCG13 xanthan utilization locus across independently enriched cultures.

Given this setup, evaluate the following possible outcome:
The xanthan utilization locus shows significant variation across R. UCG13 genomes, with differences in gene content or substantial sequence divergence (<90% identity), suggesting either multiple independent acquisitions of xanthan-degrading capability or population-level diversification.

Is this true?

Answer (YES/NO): NO